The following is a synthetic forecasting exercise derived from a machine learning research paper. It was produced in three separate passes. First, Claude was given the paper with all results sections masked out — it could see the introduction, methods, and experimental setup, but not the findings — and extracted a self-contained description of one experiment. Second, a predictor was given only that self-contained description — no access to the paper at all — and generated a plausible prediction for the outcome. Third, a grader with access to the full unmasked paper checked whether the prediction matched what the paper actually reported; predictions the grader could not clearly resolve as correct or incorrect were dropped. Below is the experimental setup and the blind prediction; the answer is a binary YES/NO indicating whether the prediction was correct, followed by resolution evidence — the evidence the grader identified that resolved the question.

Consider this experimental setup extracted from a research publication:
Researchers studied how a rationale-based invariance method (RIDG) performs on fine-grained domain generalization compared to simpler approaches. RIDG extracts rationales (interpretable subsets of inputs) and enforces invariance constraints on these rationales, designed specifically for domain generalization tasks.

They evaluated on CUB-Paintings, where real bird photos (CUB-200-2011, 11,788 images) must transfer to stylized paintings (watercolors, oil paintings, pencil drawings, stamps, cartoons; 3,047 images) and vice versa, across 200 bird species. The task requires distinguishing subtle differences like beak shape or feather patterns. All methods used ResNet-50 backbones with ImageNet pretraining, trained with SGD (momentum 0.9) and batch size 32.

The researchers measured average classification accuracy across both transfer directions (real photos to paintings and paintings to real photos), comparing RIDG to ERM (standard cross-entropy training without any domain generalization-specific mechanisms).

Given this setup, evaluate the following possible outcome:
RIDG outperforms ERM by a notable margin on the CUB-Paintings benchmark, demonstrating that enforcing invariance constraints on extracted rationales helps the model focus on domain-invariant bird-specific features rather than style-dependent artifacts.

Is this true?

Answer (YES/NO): NO